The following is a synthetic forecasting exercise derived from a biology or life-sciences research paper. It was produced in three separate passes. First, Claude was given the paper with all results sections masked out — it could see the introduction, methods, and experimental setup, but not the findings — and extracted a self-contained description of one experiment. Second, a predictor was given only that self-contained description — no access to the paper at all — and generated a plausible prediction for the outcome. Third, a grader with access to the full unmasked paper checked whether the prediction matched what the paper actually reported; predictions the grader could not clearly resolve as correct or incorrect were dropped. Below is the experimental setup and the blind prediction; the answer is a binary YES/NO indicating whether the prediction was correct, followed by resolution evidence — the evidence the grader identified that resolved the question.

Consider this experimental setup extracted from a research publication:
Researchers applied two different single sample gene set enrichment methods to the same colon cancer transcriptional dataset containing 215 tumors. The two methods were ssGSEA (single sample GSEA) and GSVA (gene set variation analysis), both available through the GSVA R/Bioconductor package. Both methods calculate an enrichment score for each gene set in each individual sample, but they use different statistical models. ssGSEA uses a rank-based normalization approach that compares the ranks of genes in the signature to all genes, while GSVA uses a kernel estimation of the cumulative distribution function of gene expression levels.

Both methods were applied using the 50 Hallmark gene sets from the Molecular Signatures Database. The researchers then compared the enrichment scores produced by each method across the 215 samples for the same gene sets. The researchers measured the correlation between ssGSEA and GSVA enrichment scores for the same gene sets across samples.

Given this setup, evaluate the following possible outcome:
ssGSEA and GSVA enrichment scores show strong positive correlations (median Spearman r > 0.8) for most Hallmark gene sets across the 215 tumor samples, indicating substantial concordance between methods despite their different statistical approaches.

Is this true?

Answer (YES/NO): NO